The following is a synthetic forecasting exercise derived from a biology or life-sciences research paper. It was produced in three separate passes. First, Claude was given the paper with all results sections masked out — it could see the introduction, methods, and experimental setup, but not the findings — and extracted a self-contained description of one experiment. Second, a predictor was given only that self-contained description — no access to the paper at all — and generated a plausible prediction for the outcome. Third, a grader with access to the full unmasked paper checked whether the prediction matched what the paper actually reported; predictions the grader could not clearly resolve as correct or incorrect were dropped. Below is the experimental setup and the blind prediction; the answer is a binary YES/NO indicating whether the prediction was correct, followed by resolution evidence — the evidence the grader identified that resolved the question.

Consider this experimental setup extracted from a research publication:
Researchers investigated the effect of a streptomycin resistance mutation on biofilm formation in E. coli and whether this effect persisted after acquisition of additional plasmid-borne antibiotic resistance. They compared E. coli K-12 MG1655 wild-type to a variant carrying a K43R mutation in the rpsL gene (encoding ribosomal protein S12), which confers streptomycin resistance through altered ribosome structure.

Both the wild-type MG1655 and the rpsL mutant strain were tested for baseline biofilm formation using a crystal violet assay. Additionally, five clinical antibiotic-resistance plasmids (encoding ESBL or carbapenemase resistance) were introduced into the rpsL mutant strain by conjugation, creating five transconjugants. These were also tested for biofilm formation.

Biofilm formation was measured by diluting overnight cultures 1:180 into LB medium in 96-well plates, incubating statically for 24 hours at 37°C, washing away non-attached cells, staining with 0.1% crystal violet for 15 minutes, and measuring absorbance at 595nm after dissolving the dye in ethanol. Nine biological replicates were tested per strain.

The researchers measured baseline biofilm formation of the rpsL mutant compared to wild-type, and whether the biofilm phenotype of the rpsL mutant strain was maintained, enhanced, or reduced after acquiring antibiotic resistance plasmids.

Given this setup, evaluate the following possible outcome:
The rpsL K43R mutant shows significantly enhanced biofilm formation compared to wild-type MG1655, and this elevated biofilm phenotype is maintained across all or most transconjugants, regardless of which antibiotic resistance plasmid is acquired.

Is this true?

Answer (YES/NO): YES